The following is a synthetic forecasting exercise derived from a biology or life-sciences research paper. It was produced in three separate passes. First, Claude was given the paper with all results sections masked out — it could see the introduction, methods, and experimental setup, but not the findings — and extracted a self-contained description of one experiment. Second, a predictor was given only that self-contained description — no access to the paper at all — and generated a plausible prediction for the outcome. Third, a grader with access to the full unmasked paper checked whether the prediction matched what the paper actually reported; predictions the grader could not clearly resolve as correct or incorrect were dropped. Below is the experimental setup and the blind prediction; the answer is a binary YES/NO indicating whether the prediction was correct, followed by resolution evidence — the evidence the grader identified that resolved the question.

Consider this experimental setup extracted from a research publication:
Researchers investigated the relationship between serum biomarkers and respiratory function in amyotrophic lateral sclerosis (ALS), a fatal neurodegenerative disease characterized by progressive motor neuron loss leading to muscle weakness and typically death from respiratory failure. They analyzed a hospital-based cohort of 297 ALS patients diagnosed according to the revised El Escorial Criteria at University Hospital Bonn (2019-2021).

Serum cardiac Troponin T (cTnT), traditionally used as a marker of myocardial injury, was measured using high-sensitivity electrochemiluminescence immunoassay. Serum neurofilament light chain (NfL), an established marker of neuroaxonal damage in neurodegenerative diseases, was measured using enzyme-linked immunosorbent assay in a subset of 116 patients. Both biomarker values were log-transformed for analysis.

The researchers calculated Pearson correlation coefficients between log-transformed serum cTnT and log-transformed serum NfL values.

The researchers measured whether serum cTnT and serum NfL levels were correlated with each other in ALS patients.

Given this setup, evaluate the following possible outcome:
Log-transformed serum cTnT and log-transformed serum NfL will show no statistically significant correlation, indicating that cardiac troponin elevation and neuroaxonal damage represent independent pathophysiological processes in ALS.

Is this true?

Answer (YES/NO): YES